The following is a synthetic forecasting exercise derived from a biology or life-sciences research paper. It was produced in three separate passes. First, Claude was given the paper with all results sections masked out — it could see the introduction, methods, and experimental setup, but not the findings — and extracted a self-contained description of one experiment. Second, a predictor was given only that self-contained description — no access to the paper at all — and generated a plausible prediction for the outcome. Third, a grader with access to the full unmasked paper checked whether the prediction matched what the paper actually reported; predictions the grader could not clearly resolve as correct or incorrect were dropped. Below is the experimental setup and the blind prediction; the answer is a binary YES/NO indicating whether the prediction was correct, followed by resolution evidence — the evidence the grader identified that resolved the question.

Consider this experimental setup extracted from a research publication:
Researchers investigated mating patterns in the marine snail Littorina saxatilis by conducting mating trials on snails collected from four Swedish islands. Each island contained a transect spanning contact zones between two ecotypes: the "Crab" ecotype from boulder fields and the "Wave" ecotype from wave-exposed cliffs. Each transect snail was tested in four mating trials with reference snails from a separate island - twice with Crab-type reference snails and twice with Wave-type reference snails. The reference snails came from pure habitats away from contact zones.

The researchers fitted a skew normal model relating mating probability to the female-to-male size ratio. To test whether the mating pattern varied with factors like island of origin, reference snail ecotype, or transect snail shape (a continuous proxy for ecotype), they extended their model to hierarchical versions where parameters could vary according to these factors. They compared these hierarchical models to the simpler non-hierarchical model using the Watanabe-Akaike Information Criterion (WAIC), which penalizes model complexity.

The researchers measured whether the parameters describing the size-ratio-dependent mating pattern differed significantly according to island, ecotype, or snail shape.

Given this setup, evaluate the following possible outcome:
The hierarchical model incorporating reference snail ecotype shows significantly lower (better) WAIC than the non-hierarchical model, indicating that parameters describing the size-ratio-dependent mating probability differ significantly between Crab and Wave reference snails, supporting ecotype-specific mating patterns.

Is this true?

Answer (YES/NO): NO